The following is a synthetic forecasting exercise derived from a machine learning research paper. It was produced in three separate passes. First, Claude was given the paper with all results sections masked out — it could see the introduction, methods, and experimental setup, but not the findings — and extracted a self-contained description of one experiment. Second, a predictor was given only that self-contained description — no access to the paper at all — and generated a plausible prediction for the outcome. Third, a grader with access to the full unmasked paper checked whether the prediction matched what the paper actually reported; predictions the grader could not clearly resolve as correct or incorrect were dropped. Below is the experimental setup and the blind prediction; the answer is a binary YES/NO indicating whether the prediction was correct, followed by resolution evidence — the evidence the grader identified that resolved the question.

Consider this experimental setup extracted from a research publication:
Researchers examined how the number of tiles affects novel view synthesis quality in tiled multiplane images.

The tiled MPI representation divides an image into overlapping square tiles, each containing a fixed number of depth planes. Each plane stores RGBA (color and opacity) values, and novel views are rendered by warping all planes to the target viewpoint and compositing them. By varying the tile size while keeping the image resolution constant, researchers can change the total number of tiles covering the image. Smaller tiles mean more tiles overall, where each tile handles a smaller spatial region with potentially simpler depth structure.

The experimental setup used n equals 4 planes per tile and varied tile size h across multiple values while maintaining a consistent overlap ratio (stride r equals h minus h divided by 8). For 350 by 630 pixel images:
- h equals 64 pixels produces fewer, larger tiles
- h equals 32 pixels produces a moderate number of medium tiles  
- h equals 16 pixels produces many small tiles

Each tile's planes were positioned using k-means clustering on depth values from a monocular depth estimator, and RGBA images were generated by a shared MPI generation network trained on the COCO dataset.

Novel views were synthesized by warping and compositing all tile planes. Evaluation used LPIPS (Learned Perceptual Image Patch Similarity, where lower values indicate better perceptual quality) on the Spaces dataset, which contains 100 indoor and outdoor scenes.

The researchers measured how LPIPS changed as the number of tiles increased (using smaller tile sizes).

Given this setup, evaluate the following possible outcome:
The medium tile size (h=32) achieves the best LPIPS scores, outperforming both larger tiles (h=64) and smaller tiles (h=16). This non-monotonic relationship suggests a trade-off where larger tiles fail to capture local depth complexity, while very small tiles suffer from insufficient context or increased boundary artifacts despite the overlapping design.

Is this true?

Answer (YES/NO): NO